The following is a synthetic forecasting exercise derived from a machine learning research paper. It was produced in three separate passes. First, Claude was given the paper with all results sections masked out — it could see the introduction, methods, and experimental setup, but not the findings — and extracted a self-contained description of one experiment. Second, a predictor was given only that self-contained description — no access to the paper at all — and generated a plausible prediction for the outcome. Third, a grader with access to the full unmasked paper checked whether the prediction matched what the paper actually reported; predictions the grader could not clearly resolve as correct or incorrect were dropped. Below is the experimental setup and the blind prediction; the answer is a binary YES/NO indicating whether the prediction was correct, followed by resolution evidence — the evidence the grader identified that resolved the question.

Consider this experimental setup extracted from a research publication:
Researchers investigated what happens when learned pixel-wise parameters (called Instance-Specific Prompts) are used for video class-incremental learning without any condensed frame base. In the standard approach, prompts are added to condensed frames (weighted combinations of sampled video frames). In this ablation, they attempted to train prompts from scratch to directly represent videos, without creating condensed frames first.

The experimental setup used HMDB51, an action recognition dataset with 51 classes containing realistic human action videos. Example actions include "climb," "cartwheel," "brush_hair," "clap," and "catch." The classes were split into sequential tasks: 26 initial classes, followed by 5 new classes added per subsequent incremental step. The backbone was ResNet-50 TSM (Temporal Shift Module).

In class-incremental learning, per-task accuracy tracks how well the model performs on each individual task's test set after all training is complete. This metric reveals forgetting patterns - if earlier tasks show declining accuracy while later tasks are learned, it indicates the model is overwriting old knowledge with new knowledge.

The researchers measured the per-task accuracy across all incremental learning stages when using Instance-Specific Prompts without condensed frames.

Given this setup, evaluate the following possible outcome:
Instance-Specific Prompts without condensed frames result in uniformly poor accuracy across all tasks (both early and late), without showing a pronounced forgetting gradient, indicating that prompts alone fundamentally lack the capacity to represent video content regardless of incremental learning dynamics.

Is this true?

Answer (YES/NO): NO